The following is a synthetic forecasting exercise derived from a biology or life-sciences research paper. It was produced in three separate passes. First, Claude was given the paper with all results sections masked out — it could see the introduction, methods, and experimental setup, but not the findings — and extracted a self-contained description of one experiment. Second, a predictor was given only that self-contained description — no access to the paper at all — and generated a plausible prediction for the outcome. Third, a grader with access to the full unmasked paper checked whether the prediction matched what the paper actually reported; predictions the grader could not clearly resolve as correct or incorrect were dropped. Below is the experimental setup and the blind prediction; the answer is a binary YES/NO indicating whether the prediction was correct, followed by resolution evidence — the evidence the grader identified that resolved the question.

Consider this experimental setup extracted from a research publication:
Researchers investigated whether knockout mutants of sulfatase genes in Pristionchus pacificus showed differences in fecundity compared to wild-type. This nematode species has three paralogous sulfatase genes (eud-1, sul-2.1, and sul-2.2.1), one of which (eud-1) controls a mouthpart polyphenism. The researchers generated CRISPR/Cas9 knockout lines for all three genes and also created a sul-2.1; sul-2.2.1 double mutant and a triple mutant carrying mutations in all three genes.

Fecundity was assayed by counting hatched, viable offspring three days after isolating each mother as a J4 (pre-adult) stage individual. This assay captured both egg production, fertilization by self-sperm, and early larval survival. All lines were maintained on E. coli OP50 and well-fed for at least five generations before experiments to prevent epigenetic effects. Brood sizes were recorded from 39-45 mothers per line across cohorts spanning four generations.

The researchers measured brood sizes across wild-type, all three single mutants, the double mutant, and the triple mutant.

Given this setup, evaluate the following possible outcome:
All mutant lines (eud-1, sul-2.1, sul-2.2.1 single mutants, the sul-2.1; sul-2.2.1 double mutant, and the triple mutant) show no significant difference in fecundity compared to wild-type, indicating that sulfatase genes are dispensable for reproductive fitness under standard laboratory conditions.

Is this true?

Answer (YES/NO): NO